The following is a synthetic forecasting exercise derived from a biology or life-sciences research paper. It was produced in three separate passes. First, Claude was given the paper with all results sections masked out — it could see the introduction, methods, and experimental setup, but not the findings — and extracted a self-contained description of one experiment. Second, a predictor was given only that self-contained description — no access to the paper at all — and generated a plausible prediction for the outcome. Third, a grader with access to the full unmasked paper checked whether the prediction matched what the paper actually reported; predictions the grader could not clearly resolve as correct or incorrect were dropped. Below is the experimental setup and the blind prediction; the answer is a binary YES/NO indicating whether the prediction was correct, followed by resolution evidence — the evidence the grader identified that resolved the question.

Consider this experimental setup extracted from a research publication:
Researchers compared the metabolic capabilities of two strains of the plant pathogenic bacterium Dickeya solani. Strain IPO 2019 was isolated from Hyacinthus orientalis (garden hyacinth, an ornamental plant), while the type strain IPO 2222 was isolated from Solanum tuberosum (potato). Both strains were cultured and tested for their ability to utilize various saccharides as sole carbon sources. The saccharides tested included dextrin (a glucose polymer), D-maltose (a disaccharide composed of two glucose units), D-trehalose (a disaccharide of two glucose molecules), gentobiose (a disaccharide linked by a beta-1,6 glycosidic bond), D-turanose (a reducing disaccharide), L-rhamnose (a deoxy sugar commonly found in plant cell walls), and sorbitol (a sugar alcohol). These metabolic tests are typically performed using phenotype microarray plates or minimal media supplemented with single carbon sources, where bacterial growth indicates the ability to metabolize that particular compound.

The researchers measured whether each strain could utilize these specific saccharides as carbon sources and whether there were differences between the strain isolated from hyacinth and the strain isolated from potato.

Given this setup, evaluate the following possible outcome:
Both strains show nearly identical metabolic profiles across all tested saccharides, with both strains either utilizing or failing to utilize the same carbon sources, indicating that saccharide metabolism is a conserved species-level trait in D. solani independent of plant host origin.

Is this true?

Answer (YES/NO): NO